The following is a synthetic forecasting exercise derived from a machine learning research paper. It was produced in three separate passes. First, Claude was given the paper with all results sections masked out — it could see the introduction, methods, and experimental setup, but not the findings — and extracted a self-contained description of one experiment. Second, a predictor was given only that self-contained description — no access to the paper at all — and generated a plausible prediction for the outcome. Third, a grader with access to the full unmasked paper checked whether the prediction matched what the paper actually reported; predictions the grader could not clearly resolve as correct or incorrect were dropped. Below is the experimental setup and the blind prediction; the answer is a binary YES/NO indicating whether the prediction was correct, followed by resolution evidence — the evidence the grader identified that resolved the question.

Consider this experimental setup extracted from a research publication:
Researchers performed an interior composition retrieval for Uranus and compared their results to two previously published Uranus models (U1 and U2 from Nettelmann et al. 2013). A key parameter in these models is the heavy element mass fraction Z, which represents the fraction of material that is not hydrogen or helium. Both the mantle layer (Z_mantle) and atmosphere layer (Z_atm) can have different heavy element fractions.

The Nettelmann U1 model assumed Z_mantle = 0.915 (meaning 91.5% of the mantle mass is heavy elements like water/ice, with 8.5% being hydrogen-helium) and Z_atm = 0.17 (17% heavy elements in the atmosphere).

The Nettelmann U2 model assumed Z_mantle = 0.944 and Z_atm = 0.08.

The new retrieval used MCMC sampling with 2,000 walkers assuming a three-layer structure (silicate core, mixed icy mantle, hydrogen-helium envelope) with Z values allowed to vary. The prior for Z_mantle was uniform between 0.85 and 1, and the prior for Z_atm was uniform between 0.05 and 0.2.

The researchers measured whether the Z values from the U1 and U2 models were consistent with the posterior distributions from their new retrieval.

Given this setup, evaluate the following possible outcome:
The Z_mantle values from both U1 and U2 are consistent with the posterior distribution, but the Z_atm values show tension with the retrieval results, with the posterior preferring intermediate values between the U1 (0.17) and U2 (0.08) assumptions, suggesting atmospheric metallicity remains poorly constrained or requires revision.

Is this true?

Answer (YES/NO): NO